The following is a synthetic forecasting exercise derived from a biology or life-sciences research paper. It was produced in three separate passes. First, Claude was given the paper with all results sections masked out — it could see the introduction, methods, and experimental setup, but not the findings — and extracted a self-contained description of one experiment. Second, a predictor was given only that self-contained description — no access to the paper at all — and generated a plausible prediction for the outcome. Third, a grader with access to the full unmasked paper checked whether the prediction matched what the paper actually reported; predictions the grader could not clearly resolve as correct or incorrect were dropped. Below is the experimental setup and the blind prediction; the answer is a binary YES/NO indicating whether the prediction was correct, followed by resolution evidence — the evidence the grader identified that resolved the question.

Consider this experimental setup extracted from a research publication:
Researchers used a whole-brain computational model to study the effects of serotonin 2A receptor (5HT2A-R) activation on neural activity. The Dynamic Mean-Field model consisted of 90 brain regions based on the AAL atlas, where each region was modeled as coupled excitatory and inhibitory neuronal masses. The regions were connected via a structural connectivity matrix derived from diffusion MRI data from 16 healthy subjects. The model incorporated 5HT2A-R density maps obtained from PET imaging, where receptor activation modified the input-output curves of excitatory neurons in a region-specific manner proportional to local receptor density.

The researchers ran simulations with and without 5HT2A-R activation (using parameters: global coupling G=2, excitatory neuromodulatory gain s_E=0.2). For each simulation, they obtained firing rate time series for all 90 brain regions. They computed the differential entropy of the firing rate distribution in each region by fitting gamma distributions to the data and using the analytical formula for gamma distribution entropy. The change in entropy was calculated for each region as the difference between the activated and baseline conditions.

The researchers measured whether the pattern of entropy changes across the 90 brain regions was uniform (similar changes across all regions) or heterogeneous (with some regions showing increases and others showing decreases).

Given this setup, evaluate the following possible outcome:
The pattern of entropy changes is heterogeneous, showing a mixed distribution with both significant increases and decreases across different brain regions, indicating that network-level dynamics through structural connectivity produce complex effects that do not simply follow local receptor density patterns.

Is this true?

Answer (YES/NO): YES